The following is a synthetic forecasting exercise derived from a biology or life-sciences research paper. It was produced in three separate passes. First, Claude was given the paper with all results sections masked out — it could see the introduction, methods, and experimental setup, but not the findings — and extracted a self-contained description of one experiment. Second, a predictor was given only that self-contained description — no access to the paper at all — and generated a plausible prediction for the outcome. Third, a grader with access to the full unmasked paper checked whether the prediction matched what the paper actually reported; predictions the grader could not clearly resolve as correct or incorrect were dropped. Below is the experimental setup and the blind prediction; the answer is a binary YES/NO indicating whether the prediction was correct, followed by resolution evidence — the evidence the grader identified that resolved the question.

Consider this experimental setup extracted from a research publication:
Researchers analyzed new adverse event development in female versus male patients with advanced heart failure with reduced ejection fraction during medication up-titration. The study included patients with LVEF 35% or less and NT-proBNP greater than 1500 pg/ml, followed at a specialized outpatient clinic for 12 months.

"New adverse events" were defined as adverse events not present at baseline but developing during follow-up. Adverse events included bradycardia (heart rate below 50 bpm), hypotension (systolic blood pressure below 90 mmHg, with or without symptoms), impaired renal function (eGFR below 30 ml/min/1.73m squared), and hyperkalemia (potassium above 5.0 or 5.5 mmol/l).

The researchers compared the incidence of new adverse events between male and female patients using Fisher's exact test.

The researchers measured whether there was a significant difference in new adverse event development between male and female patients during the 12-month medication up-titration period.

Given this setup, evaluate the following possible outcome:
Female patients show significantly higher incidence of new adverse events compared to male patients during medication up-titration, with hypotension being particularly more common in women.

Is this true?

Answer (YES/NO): NO